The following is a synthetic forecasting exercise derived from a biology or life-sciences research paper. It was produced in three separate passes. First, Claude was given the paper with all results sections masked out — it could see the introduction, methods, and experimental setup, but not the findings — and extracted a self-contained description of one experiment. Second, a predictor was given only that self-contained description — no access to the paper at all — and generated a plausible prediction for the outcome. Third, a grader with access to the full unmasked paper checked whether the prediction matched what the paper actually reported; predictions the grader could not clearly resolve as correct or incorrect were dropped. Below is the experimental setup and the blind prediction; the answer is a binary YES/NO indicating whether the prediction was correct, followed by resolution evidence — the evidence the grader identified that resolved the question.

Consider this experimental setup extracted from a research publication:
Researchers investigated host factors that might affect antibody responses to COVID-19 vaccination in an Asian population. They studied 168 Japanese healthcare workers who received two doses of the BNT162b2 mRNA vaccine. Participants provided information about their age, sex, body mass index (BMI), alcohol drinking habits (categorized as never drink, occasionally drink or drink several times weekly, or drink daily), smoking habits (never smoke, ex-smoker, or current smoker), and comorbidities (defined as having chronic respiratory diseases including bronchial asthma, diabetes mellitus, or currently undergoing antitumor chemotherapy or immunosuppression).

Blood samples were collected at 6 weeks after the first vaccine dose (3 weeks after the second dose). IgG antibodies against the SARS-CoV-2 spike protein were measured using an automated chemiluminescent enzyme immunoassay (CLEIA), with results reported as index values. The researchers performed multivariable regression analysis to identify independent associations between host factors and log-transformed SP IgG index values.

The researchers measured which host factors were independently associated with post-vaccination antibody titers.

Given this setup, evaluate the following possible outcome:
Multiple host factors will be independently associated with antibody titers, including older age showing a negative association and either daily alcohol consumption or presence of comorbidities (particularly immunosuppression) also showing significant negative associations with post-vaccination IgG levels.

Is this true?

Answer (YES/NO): NO